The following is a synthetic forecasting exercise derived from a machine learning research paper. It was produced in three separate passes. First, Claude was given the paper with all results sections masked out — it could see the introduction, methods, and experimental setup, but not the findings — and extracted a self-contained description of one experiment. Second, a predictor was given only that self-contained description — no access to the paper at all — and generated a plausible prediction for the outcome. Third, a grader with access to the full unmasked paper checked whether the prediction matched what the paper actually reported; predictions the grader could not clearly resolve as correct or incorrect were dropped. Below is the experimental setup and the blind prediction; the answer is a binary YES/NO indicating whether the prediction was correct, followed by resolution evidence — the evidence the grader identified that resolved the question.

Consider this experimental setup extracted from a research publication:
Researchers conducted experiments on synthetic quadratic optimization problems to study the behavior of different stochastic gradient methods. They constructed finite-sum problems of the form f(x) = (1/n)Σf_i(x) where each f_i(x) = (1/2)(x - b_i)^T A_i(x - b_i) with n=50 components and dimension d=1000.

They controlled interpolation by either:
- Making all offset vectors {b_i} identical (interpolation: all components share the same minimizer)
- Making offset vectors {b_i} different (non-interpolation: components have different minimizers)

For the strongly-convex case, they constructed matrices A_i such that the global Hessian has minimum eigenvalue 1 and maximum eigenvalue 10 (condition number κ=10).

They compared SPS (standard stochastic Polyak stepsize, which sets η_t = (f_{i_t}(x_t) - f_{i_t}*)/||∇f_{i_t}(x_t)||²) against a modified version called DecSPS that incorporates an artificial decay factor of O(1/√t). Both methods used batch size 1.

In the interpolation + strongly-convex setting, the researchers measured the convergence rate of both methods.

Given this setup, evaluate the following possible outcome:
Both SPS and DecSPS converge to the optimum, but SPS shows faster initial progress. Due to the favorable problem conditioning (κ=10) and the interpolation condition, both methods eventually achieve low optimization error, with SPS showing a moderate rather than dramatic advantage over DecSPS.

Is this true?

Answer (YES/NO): NO